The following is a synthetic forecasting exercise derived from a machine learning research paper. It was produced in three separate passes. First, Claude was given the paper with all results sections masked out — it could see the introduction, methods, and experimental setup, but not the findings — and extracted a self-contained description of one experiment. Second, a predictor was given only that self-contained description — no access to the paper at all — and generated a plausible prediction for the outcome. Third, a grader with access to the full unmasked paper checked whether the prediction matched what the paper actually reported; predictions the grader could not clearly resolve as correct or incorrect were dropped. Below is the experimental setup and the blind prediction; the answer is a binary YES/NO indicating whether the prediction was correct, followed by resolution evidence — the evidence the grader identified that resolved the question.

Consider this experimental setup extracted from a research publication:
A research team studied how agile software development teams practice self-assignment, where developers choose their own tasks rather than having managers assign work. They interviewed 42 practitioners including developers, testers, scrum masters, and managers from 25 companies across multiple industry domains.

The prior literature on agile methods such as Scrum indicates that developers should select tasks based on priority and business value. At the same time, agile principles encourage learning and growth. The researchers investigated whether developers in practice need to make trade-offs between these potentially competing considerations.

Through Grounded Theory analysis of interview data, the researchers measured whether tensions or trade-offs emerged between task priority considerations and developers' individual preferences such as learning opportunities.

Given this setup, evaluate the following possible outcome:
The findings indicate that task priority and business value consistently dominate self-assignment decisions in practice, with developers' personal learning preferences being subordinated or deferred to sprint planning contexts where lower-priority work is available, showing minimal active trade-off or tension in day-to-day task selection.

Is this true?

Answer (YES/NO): NO